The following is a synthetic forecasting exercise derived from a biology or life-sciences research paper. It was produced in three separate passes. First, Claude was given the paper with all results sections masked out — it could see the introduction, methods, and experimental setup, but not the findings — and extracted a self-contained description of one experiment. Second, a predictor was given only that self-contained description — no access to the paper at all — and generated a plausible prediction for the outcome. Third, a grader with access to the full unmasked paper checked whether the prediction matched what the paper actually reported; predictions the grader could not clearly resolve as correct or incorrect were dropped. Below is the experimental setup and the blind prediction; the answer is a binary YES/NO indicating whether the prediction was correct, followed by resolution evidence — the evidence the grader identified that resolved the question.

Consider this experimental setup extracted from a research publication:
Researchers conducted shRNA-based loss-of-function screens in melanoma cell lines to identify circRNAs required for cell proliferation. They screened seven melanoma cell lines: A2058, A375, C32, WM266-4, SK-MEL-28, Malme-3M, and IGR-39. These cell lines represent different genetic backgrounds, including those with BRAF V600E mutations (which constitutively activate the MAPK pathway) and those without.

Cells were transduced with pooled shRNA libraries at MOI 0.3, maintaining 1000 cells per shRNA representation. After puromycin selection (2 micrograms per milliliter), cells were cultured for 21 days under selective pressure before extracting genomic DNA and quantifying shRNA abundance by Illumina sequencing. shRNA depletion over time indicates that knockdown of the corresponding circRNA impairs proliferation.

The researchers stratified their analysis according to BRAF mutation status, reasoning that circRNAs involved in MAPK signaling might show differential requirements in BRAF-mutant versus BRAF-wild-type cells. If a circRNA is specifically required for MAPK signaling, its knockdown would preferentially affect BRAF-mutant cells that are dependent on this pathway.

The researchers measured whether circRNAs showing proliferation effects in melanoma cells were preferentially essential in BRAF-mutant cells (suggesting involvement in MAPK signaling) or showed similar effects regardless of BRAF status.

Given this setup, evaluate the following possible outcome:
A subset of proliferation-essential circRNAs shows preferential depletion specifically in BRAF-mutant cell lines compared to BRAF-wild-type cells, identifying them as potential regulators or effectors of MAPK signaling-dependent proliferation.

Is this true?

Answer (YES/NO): YES